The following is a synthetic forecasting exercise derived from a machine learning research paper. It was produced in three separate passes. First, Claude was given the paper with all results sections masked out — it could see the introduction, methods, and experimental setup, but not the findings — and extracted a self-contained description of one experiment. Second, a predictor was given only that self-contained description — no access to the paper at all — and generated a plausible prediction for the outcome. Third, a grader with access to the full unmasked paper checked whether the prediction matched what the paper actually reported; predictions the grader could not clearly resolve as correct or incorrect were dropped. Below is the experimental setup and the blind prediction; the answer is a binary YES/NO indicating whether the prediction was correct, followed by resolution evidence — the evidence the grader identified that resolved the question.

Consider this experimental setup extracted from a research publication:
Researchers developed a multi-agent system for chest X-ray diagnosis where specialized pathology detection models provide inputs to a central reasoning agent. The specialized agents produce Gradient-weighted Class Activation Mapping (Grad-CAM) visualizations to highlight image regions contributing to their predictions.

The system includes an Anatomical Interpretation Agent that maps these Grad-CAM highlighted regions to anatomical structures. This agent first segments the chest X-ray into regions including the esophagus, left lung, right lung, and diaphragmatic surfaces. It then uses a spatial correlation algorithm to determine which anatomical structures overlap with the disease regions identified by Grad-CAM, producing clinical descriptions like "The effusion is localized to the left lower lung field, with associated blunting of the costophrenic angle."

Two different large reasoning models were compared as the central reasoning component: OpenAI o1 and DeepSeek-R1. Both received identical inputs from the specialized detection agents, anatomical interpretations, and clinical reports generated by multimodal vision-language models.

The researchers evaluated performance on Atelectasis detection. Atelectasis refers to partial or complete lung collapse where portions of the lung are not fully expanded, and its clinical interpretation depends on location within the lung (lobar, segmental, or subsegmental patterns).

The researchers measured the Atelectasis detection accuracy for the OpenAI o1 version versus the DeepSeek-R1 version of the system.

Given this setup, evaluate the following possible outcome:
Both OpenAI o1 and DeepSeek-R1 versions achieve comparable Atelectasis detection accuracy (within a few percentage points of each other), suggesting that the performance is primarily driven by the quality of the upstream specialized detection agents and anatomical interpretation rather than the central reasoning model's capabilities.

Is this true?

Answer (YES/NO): NO